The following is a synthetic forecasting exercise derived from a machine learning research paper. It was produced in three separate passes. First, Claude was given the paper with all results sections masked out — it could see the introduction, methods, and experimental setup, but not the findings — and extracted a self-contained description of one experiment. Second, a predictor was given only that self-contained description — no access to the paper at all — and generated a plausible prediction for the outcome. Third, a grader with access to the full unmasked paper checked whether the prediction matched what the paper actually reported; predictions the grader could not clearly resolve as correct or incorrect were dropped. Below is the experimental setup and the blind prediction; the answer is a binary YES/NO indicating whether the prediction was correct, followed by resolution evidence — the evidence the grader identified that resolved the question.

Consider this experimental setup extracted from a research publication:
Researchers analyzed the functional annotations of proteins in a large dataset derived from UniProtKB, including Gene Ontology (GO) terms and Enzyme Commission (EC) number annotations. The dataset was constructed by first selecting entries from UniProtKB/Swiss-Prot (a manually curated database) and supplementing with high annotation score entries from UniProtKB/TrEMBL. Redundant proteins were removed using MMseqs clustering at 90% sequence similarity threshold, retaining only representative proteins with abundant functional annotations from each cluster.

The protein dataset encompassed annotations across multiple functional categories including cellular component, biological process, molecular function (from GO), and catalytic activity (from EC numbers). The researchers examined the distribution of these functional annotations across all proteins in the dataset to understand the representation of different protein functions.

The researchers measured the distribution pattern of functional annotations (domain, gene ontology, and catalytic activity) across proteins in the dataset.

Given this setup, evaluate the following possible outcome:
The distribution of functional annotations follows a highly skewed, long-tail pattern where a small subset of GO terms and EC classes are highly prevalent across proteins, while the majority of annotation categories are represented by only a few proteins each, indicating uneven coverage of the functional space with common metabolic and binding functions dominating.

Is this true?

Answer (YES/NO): NO